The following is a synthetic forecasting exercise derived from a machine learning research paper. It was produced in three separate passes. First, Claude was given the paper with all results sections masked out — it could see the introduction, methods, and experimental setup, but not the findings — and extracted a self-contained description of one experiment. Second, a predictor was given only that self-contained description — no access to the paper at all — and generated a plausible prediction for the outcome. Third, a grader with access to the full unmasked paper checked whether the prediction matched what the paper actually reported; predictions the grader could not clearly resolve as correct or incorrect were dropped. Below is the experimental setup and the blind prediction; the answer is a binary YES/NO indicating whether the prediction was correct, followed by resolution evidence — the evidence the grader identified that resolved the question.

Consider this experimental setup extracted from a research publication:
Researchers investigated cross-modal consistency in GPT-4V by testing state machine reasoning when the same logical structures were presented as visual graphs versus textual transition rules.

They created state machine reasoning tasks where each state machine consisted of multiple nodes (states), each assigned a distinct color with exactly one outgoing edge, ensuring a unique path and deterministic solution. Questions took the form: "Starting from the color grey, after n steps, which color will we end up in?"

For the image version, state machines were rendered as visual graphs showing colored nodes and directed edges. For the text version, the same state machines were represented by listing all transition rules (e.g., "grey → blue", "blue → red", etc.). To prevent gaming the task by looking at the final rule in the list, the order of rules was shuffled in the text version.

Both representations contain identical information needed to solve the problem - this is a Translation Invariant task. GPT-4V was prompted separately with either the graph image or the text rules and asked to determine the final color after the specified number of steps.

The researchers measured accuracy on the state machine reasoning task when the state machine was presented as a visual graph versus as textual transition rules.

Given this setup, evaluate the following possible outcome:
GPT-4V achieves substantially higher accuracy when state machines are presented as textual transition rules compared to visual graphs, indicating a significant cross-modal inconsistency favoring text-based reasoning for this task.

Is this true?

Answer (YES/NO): NO